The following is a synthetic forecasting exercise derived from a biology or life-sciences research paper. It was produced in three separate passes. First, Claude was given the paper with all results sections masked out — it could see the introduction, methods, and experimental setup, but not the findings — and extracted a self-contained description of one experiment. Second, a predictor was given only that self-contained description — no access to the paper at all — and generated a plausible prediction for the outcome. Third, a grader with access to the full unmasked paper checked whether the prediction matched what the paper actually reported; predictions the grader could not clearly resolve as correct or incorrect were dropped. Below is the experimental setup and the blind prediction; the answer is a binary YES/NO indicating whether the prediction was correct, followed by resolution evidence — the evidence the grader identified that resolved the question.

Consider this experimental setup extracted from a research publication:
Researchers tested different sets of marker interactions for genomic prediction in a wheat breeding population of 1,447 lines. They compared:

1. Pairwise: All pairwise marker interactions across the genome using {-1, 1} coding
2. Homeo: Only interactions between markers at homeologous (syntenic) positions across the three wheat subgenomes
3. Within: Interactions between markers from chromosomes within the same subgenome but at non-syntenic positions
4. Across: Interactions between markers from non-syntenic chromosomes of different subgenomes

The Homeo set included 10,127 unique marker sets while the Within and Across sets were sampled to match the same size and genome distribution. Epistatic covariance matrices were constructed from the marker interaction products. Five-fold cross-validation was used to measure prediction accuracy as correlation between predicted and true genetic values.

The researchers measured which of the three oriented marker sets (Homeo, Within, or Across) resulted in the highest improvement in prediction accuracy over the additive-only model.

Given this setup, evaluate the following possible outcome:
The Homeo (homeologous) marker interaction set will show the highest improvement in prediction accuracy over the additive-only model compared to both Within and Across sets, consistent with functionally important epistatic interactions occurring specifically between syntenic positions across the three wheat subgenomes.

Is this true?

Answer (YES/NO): NO